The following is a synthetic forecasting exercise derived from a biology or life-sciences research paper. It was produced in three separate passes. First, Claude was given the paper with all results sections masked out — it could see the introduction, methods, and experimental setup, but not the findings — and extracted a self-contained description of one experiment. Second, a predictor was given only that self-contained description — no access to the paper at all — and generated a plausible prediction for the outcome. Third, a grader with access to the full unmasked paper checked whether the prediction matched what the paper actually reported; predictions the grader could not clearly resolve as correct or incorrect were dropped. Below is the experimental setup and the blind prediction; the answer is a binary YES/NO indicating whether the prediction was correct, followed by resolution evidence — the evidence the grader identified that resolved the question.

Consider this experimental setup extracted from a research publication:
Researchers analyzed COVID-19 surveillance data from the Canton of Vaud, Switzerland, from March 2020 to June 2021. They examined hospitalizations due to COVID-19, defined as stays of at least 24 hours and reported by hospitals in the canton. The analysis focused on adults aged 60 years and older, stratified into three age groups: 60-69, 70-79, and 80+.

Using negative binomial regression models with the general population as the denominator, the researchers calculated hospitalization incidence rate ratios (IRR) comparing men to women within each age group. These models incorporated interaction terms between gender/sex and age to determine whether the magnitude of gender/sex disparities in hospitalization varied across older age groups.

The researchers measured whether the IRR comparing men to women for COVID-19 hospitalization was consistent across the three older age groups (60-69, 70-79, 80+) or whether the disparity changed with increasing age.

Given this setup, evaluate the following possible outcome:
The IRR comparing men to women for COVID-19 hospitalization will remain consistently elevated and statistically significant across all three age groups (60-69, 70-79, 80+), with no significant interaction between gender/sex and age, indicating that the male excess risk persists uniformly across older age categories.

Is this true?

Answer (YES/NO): NO